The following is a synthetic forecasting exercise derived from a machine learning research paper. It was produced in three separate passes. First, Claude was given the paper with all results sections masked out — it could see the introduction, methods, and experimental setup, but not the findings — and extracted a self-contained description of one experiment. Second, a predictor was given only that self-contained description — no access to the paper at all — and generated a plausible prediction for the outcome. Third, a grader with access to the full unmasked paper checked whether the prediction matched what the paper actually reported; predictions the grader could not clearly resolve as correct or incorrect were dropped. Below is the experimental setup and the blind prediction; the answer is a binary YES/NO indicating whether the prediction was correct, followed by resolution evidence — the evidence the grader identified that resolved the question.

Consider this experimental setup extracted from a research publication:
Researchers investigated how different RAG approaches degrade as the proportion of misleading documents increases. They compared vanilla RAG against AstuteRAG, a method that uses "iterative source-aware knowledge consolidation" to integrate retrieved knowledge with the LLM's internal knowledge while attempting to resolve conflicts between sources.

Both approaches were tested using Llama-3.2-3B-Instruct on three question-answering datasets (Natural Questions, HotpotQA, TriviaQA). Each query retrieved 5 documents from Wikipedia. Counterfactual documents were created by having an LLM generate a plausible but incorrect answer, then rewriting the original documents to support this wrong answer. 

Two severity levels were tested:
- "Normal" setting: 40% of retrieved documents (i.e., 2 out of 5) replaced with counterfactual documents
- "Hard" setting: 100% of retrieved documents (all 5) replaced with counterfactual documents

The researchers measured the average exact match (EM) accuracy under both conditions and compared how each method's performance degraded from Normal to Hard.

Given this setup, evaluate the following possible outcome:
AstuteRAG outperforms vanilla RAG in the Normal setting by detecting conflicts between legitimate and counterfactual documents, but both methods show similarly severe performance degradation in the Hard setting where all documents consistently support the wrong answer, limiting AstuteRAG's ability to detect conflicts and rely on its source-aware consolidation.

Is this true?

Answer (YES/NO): NO